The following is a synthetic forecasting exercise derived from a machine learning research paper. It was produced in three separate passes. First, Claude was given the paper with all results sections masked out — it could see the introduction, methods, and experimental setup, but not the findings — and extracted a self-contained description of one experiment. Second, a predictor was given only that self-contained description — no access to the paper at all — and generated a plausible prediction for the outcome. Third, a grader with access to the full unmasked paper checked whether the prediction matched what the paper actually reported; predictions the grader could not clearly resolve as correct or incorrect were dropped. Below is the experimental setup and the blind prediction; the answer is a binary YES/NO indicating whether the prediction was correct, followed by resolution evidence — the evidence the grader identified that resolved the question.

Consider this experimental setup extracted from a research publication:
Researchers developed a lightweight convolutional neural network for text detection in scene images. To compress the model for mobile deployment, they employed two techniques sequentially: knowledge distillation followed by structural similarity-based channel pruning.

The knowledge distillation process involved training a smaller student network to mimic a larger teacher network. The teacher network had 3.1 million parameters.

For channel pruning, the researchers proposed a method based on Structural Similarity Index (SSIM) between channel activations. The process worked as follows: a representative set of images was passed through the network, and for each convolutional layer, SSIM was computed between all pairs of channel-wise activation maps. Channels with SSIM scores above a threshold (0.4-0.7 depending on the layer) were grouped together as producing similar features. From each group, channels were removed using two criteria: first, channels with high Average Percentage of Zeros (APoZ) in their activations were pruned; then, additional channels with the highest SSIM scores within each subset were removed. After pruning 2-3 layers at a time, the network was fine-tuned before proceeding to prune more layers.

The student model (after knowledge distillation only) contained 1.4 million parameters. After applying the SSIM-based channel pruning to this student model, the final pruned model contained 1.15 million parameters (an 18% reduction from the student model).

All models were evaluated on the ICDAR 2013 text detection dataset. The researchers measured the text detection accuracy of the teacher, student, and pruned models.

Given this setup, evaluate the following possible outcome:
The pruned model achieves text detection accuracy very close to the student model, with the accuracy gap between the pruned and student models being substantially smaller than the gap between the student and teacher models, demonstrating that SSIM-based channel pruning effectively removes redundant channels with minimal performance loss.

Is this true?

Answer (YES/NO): NO